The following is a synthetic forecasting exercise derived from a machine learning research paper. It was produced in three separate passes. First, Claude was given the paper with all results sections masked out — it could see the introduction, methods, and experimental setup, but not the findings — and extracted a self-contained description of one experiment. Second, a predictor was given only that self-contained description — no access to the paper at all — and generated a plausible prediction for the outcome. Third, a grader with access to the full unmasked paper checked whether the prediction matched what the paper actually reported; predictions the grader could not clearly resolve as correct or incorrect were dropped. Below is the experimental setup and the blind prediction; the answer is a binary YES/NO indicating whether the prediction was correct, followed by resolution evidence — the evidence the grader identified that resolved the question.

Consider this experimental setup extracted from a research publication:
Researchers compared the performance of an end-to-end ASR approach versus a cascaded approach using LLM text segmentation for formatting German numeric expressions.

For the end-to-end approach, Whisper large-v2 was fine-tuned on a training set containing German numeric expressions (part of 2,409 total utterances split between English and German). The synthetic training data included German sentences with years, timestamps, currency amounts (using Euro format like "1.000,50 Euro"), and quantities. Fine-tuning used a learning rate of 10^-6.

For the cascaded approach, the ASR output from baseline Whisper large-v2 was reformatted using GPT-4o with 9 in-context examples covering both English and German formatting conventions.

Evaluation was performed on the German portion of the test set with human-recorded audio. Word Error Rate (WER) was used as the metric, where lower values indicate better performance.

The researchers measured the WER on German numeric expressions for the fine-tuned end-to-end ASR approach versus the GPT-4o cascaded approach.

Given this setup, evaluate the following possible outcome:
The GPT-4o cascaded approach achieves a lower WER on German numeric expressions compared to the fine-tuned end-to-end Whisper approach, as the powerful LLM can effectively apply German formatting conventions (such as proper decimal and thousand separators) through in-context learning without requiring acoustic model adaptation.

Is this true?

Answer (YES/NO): NO